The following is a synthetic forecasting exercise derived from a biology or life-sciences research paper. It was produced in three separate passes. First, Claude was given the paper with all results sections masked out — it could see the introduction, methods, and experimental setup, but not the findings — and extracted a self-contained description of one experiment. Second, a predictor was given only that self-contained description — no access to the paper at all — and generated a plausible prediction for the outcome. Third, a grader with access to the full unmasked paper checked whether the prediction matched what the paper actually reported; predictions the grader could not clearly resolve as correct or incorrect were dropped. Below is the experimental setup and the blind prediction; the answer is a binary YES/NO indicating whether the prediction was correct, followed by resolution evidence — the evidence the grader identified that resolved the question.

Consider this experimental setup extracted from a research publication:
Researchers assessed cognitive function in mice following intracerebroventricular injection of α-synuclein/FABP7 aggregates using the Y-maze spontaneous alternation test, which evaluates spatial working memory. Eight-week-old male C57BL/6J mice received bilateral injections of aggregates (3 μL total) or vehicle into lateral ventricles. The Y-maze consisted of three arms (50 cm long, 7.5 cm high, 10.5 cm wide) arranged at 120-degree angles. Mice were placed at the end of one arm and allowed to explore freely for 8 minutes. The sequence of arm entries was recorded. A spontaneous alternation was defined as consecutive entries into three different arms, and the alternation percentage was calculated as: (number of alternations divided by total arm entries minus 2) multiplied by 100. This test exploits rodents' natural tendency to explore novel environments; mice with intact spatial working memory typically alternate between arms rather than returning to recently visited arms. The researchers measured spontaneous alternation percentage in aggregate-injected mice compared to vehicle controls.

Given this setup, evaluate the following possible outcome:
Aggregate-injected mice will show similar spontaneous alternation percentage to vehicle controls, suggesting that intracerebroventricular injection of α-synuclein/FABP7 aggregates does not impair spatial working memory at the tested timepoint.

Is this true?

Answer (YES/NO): YES